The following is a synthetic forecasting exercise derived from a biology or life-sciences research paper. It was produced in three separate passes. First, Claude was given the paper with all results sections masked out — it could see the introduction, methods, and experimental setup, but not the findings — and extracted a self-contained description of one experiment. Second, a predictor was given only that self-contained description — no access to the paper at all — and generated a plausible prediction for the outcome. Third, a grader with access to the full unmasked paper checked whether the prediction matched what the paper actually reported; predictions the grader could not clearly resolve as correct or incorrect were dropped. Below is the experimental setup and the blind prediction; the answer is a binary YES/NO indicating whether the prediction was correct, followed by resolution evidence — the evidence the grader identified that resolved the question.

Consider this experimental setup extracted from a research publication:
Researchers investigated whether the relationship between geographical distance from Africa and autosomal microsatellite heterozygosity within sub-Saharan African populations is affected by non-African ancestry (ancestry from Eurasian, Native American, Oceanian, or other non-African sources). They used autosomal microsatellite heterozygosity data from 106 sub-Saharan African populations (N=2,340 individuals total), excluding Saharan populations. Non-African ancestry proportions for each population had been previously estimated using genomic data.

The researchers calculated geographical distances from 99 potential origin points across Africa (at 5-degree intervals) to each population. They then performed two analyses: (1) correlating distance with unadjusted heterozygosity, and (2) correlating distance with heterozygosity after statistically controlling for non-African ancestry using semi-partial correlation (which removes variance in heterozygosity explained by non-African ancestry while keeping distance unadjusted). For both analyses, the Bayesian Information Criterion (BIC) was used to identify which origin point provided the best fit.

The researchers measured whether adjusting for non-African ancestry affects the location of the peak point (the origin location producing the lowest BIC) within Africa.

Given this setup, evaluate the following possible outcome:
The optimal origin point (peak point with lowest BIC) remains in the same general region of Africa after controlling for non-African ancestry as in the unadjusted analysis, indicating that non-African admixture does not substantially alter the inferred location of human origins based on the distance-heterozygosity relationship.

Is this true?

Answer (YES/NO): YES